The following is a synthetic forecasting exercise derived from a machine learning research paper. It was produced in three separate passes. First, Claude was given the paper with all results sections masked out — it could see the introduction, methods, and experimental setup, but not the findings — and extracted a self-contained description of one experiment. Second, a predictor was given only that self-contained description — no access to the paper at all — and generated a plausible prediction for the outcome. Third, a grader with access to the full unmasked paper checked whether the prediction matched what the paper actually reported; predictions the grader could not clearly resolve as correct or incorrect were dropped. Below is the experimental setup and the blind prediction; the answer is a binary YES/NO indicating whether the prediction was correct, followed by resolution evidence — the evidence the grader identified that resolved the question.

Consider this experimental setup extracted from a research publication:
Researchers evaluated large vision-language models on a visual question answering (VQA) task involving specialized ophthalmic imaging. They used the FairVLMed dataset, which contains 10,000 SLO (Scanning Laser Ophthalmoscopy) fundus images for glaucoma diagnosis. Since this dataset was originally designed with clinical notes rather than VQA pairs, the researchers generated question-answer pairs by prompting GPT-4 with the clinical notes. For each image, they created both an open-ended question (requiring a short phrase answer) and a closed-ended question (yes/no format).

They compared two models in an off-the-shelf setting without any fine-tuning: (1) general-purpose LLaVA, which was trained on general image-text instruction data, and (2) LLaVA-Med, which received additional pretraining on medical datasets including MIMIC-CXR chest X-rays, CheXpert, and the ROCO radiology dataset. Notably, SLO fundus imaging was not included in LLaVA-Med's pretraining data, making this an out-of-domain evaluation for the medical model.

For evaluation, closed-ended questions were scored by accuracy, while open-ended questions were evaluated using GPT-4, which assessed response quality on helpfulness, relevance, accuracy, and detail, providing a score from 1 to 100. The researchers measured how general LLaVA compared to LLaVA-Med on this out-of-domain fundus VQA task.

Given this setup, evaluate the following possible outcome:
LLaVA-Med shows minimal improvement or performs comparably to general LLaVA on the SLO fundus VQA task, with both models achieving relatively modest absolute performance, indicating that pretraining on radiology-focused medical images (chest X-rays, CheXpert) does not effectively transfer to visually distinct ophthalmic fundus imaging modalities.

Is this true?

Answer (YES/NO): NO